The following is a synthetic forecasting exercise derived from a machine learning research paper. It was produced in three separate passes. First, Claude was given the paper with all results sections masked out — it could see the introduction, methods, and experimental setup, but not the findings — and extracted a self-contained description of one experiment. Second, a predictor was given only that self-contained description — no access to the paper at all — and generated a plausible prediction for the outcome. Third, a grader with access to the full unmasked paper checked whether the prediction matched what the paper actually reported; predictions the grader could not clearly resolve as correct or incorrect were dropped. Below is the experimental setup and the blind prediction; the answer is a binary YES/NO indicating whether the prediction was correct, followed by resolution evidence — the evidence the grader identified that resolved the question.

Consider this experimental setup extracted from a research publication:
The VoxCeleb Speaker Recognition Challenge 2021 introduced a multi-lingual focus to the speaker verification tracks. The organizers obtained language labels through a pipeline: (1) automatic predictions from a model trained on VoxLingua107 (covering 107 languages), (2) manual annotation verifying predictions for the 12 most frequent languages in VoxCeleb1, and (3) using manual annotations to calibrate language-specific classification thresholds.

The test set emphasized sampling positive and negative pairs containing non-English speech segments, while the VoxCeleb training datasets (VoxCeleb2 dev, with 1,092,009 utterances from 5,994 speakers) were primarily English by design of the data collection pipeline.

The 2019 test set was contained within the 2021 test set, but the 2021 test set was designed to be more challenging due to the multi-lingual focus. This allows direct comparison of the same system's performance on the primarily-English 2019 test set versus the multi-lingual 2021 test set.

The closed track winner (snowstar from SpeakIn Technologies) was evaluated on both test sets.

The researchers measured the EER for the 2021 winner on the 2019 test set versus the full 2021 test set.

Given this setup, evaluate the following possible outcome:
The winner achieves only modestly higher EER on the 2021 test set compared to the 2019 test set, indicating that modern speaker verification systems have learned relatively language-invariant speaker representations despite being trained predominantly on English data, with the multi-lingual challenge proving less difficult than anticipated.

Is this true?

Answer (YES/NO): NO